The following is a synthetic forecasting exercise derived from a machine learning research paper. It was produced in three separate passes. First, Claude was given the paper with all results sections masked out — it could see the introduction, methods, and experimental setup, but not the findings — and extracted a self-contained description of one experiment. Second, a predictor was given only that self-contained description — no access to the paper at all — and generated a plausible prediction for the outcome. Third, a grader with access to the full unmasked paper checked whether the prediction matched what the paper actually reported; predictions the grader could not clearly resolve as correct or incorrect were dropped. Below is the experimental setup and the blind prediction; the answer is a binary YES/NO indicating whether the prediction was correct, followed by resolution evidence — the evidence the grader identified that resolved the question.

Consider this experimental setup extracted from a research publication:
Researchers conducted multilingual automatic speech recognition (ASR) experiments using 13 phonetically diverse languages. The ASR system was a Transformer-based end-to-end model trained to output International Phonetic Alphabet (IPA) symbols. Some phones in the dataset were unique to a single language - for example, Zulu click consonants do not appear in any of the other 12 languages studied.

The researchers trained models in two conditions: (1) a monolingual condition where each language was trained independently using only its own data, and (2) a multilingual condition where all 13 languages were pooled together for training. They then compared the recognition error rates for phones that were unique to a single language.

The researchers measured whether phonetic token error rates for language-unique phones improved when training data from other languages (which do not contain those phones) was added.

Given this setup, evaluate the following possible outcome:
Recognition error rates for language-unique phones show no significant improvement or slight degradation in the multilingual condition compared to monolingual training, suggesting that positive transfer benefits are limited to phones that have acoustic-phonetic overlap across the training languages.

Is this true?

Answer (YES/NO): NO